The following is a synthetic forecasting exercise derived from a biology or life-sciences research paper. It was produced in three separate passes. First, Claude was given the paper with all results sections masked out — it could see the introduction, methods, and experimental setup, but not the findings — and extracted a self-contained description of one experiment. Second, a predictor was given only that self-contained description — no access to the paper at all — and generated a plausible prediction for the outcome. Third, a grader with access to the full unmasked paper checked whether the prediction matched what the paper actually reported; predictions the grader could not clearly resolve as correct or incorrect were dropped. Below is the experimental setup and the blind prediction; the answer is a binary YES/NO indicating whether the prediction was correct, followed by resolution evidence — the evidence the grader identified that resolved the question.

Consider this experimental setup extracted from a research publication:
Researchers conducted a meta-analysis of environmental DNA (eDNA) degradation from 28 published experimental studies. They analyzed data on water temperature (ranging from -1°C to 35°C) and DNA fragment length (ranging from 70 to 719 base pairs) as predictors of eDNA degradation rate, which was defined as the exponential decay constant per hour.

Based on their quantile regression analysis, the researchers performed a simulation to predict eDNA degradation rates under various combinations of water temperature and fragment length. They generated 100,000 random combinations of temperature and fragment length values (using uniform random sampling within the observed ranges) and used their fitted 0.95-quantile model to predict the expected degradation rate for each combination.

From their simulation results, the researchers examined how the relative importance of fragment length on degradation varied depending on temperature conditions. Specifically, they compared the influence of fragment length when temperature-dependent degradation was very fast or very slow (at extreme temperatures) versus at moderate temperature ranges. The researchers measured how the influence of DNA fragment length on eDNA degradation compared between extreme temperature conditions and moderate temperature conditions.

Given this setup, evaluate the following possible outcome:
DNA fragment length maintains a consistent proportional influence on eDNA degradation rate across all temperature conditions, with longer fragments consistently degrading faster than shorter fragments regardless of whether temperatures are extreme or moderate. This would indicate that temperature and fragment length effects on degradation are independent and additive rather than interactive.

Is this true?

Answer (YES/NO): NO